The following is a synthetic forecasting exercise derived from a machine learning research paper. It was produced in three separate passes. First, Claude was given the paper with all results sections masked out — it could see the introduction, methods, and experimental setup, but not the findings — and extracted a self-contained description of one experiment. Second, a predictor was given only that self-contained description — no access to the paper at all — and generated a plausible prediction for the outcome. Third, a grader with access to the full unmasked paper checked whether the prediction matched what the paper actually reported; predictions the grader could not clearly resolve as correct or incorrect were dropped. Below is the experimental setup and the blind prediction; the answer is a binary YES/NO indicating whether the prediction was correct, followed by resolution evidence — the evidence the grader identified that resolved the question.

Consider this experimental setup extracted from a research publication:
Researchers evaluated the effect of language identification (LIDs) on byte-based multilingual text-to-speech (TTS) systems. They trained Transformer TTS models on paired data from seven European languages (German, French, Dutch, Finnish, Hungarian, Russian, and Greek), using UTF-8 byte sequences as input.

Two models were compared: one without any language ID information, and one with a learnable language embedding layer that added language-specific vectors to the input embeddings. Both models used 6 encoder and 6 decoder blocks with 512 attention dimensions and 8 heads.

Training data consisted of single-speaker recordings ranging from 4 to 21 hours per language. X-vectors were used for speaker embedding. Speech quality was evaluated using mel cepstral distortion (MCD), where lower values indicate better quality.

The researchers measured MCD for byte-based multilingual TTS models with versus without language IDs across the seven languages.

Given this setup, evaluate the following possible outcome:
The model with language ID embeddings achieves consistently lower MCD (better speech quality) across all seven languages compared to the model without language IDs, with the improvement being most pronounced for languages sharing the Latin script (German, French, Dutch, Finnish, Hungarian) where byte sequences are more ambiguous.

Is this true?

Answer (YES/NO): NO